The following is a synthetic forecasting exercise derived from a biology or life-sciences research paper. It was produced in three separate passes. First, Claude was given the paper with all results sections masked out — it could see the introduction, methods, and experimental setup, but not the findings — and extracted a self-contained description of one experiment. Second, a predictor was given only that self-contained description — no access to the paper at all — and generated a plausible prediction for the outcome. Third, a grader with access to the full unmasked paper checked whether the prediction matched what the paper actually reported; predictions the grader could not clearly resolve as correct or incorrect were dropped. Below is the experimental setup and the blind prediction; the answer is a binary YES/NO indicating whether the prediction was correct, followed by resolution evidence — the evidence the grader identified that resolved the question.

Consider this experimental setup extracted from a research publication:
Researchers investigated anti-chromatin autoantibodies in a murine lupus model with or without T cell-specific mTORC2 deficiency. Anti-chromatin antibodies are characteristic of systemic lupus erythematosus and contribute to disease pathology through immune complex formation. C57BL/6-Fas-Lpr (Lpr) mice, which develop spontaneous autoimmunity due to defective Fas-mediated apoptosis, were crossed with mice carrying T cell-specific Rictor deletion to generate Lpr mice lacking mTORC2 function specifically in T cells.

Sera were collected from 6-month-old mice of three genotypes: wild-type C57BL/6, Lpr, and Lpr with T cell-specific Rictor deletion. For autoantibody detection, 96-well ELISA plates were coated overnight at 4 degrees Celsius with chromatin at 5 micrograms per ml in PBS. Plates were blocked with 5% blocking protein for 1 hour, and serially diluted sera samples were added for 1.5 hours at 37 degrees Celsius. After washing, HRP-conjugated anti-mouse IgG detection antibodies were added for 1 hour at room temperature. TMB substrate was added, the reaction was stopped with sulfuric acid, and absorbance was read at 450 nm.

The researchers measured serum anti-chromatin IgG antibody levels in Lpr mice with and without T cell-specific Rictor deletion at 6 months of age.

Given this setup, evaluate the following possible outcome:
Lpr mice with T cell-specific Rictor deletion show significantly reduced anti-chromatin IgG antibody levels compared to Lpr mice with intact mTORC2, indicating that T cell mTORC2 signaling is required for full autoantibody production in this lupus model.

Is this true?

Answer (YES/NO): YES